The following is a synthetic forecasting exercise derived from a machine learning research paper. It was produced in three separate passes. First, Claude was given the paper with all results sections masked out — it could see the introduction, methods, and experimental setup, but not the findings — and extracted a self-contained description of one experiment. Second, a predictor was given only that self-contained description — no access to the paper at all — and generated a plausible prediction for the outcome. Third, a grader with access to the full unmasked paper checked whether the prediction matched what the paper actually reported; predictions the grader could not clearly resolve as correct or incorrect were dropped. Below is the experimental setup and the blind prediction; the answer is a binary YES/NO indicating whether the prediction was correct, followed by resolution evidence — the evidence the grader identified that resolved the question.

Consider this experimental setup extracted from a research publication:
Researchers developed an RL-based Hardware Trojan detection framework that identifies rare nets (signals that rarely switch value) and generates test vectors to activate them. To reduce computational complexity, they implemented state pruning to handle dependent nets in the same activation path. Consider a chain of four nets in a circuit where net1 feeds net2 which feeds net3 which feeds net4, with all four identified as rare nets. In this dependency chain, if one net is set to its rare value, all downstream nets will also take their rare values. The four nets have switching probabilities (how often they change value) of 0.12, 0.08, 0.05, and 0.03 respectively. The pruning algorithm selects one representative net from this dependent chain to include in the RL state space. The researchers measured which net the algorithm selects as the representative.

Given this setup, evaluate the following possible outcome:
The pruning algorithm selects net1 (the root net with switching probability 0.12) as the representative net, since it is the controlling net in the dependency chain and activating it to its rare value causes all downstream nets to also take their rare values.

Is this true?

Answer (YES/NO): NO